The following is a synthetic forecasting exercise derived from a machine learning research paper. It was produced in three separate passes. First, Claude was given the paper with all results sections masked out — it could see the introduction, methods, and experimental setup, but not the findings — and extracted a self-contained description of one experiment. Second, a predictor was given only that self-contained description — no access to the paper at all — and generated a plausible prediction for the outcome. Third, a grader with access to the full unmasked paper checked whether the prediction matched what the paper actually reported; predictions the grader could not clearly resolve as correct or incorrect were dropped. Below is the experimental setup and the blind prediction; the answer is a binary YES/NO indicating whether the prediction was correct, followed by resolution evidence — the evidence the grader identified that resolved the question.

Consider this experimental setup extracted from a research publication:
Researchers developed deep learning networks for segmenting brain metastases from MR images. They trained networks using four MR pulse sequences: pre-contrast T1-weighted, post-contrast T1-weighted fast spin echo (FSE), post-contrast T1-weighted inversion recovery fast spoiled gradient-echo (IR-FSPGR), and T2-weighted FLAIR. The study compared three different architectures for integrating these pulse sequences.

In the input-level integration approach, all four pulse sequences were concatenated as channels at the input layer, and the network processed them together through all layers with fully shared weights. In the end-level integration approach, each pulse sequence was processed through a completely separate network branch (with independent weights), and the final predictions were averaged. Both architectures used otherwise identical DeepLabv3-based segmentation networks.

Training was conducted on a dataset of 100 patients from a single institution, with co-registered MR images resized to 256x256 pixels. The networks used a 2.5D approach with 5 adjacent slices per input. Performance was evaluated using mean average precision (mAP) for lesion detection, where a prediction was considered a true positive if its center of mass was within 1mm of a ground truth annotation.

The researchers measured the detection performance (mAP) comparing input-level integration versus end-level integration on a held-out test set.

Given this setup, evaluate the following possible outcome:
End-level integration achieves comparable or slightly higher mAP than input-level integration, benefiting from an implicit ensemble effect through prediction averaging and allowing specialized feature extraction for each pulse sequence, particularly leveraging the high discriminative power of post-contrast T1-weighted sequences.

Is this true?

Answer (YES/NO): NO